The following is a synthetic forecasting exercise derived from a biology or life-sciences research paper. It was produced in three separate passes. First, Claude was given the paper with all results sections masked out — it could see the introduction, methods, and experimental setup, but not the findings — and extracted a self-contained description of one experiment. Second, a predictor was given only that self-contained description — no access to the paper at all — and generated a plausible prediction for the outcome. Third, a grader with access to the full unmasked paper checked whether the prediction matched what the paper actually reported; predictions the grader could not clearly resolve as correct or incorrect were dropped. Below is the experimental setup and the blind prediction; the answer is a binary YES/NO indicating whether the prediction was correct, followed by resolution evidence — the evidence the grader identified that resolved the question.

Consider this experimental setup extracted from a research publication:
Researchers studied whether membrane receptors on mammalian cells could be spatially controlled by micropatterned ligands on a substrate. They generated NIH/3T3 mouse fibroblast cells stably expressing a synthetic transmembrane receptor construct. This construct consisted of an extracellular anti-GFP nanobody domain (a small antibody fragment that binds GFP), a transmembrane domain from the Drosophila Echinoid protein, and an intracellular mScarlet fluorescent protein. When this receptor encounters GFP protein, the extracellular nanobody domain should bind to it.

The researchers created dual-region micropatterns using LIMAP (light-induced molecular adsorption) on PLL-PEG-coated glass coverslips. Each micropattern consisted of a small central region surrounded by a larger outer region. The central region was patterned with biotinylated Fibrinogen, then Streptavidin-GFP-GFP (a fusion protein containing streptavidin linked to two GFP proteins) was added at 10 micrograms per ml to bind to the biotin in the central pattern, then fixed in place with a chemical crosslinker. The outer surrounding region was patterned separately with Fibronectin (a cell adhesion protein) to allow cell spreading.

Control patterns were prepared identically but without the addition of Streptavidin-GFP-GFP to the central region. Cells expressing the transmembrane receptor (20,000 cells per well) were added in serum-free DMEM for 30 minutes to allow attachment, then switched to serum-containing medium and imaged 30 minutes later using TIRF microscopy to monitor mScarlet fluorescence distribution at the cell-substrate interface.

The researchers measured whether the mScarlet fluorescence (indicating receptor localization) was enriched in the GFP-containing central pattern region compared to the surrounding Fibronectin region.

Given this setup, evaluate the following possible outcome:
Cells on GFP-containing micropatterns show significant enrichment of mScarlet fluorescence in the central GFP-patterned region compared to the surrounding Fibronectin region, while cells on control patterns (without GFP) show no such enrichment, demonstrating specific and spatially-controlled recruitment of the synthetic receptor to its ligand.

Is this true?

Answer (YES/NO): YES